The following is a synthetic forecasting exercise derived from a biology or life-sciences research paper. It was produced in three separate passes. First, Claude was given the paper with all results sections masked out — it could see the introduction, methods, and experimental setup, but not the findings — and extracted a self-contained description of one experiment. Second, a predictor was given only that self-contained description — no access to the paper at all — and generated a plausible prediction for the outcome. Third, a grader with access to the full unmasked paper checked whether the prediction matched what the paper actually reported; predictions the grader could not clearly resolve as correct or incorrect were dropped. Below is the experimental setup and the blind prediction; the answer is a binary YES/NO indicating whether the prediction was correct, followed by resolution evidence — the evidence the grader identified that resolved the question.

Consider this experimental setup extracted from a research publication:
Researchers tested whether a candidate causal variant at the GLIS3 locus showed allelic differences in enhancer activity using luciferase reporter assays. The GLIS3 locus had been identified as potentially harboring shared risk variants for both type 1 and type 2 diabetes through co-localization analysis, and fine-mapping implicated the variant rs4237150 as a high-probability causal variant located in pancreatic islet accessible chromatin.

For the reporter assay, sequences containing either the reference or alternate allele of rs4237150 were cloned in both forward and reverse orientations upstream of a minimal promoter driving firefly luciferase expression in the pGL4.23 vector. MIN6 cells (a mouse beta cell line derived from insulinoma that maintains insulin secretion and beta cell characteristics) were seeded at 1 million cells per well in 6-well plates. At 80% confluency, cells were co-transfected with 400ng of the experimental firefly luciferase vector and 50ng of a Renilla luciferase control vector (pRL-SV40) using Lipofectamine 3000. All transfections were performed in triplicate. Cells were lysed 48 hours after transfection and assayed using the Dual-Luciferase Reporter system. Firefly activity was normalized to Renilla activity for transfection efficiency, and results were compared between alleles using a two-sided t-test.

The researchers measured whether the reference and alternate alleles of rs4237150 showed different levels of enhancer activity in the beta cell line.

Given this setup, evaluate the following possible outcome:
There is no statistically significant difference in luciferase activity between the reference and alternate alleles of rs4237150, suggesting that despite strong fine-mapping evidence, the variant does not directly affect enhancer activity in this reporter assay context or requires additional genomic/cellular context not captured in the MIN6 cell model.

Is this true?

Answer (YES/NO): NO